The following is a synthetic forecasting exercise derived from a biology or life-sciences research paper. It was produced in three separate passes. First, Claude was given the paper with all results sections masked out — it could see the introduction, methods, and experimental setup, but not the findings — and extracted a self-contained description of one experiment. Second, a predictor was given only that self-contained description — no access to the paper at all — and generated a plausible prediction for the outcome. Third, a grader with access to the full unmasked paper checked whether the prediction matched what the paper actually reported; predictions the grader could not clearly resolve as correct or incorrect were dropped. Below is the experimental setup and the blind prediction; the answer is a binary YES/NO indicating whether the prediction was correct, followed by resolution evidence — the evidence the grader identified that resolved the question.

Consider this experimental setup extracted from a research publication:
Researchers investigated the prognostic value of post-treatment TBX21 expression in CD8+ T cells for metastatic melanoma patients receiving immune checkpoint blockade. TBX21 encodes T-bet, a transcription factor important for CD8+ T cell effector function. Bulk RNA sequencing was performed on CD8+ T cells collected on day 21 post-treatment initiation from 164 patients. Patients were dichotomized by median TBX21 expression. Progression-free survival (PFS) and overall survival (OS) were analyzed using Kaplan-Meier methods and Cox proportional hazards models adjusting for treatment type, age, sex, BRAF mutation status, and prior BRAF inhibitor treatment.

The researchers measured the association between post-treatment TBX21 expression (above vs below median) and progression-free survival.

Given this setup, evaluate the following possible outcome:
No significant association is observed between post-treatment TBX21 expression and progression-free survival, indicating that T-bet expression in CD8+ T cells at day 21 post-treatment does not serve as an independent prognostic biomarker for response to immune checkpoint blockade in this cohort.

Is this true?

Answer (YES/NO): NO